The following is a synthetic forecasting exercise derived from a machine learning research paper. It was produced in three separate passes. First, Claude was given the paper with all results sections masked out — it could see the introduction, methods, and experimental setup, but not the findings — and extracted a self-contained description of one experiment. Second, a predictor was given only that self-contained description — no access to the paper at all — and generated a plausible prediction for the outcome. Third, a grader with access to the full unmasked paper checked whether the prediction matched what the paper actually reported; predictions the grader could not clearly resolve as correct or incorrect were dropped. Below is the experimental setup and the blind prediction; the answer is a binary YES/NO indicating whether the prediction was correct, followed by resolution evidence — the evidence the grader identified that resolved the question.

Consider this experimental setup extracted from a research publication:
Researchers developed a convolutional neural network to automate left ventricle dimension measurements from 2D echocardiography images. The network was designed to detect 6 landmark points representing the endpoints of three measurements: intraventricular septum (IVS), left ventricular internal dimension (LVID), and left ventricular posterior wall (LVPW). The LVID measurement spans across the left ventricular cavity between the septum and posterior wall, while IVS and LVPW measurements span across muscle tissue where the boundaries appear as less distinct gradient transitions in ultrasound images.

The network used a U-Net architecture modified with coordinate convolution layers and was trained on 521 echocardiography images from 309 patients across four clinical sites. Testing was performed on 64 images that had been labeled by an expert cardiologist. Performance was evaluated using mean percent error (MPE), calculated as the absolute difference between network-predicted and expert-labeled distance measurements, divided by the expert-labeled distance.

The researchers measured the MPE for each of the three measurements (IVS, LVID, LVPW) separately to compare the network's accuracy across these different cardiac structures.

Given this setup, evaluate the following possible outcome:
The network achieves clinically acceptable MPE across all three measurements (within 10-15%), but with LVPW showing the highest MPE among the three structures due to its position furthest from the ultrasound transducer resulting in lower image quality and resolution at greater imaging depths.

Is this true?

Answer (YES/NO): NO